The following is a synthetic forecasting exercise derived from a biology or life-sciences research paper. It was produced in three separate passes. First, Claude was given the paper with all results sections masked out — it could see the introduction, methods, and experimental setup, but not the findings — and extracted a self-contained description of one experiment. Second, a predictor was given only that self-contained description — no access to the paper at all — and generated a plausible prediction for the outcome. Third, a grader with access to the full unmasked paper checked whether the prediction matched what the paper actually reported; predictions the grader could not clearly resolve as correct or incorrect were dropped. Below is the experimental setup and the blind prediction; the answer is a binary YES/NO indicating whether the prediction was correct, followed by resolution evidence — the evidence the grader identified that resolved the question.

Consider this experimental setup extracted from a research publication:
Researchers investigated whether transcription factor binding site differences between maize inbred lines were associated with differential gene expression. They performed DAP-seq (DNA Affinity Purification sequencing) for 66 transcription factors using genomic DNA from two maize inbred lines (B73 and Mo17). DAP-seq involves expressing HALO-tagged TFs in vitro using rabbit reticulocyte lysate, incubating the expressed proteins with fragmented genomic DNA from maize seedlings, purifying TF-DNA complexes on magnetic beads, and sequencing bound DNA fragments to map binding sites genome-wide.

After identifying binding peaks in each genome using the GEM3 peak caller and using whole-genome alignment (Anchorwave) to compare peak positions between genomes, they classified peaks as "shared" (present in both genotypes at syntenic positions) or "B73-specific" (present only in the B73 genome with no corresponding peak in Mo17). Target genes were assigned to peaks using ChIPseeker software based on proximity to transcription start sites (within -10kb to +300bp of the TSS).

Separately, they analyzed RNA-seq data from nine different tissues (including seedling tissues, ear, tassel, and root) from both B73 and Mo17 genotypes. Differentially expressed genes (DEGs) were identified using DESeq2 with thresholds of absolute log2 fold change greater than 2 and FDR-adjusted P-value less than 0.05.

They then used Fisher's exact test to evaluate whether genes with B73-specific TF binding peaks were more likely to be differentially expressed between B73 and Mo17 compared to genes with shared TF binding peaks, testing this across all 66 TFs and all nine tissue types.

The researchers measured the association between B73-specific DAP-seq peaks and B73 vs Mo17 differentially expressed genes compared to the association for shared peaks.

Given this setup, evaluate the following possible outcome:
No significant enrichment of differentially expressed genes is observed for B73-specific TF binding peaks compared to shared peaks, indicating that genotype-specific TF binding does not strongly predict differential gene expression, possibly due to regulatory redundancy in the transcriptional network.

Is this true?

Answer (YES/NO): NO